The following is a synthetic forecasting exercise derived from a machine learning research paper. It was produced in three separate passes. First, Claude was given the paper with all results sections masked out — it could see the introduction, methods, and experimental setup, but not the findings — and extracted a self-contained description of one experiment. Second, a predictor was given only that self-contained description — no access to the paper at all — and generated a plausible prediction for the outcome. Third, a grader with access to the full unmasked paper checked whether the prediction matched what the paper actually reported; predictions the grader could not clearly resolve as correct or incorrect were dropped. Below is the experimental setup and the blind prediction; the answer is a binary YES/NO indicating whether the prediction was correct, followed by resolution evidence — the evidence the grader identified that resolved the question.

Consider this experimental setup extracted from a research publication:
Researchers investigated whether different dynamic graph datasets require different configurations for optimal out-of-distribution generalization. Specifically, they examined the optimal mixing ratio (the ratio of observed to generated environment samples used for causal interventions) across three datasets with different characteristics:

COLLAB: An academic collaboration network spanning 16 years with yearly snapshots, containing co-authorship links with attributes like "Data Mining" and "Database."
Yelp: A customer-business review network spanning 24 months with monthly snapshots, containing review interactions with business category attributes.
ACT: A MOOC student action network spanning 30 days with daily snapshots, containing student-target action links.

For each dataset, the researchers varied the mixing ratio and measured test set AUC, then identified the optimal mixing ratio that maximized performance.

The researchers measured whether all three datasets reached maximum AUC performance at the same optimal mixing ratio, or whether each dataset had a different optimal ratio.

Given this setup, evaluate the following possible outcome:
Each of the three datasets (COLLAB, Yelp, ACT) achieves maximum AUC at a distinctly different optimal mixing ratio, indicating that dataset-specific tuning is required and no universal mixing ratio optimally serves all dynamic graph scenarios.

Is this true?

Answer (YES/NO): YES